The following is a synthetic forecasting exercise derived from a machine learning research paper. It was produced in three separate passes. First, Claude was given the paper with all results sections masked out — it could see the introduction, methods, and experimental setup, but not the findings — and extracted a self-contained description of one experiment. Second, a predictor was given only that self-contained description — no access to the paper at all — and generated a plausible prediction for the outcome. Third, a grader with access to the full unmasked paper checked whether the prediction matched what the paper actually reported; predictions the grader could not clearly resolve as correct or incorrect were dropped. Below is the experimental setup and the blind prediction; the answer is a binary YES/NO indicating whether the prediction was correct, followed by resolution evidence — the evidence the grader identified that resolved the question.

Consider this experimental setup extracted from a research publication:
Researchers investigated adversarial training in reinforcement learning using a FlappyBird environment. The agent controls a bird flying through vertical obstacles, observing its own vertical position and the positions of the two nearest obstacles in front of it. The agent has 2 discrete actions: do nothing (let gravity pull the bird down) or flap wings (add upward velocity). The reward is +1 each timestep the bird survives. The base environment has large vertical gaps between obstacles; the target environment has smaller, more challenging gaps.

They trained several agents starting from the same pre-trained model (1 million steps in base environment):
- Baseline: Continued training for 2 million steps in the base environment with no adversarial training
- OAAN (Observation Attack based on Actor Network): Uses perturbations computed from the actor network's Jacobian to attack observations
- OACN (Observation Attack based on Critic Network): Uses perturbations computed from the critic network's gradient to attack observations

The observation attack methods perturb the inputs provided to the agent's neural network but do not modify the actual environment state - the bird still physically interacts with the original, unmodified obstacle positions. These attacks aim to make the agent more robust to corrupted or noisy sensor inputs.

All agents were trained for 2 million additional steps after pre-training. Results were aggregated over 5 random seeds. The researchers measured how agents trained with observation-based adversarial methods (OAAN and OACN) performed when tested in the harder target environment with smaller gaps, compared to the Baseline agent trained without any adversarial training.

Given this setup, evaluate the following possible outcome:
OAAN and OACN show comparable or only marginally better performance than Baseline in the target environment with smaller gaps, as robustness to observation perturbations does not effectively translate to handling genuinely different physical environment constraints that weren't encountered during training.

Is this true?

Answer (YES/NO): YES